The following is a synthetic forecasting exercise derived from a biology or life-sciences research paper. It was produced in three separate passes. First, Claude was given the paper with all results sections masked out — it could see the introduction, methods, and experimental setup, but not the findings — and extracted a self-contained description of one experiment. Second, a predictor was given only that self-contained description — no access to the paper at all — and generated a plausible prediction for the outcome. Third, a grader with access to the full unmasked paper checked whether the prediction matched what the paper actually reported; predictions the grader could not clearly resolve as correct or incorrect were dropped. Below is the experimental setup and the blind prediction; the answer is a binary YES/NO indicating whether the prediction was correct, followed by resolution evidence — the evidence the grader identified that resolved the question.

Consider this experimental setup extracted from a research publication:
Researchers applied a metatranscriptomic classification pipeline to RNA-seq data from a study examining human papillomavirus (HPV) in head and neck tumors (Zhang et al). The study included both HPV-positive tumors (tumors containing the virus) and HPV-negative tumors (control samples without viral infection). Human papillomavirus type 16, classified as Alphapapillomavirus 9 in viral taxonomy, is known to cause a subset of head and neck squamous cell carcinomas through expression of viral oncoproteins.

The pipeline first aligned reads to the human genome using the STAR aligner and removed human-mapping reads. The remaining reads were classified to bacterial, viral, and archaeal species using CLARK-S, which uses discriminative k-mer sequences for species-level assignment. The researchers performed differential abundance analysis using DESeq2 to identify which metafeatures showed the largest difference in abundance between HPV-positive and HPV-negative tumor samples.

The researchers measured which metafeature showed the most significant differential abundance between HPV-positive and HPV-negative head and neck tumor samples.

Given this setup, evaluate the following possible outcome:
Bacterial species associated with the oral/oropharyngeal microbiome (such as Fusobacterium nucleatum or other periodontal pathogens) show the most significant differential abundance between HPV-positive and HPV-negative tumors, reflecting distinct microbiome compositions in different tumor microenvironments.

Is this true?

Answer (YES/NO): NO